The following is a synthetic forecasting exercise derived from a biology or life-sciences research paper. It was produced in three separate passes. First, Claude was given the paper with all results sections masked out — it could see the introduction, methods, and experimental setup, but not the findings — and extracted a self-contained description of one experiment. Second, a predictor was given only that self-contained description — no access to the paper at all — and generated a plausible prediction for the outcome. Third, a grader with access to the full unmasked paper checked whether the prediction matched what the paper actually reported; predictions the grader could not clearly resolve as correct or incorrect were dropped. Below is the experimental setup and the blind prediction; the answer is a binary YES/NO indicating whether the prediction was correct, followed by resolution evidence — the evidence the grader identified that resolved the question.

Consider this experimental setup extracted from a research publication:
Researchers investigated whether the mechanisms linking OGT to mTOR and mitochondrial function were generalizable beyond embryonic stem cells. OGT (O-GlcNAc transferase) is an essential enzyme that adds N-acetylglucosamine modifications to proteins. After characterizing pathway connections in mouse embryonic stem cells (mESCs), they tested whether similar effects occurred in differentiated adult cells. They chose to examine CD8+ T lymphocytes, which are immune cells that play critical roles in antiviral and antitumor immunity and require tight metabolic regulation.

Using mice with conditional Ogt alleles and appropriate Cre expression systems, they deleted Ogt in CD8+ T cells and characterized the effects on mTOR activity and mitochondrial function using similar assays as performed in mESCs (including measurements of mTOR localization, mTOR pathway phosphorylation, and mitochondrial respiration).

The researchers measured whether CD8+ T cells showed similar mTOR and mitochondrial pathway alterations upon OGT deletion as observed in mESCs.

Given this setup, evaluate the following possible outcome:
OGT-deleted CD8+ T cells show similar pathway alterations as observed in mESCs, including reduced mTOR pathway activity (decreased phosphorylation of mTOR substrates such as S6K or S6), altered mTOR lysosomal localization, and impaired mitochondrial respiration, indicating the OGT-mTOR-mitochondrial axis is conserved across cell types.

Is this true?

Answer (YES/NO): NO